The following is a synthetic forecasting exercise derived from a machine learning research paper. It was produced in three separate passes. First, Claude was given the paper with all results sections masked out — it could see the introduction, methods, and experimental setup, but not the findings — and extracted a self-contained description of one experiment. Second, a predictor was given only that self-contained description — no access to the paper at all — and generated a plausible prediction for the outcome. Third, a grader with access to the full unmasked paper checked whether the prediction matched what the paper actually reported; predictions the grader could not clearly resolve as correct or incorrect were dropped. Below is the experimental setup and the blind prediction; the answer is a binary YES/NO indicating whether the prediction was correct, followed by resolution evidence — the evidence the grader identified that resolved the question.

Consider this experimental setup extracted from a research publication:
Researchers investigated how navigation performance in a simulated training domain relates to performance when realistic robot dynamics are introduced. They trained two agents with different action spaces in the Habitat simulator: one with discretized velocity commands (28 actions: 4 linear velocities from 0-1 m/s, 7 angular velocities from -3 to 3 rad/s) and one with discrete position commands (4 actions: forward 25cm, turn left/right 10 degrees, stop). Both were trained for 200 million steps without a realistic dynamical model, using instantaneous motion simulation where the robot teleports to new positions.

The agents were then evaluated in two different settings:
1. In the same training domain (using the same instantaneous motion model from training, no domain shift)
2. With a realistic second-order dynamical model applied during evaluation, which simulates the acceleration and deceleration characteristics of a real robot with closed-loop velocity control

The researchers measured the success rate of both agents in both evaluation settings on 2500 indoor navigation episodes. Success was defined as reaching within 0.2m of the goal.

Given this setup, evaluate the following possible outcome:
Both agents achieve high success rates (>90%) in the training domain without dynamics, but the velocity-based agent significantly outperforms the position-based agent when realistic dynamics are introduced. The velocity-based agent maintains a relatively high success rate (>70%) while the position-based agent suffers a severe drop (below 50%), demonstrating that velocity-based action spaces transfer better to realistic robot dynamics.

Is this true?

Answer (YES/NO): NO